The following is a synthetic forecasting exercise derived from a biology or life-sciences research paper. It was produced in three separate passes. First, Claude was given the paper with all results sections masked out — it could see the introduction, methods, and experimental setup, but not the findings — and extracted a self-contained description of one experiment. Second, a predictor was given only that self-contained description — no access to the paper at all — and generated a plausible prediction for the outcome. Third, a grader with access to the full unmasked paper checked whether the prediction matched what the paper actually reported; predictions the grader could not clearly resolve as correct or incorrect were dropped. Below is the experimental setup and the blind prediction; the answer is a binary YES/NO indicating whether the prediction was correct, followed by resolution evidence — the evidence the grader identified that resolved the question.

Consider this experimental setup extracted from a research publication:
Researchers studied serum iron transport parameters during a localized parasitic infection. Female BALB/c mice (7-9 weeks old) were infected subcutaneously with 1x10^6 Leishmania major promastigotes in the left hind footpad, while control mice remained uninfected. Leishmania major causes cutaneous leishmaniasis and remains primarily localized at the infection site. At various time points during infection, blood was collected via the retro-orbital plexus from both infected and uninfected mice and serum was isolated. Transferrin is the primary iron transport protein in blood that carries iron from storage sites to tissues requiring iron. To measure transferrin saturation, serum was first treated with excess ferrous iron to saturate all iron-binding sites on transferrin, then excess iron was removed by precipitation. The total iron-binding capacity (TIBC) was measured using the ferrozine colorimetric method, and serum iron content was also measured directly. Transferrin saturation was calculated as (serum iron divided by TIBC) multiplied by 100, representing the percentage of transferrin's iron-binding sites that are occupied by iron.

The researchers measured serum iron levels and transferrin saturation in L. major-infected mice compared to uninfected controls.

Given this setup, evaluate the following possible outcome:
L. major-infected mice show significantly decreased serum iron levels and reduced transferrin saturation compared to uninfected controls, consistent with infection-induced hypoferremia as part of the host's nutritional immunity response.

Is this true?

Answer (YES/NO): NO